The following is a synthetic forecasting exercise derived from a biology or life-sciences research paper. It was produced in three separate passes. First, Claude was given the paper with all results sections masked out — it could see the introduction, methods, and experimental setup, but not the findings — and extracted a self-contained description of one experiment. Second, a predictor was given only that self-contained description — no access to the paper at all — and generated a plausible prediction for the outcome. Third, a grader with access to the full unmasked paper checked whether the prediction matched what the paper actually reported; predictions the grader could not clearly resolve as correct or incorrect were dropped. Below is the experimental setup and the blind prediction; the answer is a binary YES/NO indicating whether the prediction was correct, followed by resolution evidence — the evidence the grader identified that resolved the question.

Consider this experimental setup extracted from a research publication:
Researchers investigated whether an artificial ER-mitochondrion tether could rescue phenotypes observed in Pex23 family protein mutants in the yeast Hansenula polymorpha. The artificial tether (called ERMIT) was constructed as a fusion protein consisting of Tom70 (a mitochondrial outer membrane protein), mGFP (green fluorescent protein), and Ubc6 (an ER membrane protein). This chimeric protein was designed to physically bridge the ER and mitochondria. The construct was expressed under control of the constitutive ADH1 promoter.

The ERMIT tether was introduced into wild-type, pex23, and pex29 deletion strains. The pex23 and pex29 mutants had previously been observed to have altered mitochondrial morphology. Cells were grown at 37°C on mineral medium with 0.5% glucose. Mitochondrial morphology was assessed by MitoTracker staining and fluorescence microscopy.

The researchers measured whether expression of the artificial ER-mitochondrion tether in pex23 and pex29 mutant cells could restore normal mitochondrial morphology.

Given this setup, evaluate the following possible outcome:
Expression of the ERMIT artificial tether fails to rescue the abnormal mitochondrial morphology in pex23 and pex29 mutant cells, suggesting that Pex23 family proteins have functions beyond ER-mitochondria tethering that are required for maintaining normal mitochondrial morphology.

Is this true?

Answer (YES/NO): YES